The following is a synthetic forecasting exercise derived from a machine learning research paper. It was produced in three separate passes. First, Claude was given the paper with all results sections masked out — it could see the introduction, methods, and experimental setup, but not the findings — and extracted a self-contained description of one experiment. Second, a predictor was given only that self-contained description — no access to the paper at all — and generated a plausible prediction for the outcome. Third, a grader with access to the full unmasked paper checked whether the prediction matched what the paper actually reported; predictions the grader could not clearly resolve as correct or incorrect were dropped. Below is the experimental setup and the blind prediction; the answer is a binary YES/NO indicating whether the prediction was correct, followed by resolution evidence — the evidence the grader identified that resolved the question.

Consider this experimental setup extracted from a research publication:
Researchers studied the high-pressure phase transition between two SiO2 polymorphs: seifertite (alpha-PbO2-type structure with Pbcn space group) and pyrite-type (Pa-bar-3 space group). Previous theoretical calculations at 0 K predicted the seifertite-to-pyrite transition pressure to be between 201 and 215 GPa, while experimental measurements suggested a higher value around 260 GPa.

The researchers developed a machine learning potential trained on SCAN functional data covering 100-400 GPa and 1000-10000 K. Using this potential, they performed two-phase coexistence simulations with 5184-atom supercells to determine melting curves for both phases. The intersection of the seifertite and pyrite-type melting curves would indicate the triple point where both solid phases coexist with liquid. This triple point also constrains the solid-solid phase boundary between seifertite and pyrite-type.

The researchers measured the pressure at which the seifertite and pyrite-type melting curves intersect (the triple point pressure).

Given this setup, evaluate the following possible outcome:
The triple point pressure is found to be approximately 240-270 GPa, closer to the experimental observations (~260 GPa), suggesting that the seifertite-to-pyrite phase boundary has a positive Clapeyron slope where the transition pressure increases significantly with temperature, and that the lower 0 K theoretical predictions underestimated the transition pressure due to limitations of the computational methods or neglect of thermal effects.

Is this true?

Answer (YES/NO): NO